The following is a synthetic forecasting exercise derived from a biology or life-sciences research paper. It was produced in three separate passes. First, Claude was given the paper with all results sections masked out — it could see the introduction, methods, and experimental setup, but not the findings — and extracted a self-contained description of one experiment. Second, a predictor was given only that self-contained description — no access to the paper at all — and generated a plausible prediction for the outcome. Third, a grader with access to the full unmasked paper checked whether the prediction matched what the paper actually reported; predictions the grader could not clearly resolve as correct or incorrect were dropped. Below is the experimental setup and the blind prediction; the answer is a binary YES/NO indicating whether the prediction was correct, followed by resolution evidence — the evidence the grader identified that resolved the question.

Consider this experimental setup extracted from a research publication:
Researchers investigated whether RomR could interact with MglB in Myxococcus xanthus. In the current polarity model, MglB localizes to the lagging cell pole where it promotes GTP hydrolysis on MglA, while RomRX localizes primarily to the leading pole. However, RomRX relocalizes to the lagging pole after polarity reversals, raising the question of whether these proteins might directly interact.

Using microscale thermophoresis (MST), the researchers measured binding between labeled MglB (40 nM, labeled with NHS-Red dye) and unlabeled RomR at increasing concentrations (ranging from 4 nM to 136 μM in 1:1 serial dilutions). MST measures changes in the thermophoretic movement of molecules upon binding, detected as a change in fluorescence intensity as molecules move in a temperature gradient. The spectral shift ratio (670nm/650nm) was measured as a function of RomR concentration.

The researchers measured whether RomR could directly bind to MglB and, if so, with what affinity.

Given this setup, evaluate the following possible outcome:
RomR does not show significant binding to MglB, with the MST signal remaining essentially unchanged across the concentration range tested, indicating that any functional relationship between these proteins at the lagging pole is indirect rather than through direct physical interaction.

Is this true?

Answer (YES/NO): NO